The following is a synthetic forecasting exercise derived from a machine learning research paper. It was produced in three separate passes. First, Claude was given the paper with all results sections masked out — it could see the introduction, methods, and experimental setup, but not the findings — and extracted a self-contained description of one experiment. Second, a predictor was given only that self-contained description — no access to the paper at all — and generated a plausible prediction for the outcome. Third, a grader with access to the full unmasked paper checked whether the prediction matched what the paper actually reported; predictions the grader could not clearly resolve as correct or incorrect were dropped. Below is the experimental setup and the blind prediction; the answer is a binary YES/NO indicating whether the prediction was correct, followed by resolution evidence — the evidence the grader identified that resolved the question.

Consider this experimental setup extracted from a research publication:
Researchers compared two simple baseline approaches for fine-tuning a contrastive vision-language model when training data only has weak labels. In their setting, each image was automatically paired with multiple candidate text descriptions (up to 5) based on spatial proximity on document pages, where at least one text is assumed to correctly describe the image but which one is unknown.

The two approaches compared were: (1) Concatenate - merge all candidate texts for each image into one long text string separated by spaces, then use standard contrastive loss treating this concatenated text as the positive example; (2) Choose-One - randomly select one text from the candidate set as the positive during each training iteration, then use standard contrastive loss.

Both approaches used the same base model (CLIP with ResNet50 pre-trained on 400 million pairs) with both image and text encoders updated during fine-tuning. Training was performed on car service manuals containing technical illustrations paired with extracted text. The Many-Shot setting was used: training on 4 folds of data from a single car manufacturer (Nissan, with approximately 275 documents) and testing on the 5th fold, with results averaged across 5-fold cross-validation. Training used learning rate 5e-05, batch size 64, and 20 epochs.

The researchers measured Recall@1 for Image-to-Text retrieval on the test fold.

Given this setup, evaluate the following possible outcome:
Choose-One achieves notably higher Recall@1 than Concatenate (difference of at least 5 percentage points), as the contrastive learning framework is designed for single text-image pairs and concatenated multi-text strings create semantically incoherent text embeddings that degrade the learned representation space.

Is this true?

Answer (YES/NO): YES